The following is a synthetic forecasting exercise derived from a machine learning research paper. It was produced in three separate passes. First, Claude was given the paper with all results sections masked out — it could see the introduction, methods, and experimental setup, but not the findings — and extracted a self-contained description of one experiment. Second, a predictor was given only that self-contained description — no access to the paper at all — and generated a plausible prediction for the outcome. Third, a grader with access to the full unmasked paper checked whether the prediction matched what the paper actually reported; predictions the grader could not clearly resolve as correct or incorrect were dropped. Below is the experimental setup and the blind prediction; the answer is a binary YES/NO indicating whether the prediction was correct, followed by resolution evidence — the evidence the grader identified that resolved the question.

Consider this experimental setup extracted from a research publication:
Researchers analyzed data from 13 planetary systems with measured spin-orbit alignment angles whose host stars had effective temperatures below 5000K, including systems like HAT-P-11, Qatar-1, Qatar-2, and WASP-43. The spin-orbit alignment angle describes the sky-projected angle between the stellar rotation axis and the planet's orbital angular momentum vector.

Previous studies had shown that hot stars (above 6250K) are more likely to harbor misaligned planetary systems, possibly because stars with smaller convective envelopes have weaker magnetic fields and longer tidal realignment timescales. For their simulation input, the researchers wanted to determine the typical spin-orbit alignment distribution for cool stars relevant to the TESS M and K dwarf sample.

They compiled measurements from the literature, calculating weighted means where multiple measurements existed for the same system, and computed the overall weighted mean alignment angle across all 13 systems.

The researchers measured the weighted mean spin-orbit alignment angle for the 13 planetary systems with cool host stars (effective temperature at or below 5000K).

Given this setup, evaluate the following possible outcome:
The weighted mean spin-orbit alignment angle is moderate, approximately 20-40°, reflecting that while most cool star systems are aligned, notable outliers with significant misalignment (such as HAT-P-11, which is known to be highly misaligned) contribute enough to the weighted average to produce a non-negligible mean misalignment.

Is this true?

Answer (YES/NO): NO